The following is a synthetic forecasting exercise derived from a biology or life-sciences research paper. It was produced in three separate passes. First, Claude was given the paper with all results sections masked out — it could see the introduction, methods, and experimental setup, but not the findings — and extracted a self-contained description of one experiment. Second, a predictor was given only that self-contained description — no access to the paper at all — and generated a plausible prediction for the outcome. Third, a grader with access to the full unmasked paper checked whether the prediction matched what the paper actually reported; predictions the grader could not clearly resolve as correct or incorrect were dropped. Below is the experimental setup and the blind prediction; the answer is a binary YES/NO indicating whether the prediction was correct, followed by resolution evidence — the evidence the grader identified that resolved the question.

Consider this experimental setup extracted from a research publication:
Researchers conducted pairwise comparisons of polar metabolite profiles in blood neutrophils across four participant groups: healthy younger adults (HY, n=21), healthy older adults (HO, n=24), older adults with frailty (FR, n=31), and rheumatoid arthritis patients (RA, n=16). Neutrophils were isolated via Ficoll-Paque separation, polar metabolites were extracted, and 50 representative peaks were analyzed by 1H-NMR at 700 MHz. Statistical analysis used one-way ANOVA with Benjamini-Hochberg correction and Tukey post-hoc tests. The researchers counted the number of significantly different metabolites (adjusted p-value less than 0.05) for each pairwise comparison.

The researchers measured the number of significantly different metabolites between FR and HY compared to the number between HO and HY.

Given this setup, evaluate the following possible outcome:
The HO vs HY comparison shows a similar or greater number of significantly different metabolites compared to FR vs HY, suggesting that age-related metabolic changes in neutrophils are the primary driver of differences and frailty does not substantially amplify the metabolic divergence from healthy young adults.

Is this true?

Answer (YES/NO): NO